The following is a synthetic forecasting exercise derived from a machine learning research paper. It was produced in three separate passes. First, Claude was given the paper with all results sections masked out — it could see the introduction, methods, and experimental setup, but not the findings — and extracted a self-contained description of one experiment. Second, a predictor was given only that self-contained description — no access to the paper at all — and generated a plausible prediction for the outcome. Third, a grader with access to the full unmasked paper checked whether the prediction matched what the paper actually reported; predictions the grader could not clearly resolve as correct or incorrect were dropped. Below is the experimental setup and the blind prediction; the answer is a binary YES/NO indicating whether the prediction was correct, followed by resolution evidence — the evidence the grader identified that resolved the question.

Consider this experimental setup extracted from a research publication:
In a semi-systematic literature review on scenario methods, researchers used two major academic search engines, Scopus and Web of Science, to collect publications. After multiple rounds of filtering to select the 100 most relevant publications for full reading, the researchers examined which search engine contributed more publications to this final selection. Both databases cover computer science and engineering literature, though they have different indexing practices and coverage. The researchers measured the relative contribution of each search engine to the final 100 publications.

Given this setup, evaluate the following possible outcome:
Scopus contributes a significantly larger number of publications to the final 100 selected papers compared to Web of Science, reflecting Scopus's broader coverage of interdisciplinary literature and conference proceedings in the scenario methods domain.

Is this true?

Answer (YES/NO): YES